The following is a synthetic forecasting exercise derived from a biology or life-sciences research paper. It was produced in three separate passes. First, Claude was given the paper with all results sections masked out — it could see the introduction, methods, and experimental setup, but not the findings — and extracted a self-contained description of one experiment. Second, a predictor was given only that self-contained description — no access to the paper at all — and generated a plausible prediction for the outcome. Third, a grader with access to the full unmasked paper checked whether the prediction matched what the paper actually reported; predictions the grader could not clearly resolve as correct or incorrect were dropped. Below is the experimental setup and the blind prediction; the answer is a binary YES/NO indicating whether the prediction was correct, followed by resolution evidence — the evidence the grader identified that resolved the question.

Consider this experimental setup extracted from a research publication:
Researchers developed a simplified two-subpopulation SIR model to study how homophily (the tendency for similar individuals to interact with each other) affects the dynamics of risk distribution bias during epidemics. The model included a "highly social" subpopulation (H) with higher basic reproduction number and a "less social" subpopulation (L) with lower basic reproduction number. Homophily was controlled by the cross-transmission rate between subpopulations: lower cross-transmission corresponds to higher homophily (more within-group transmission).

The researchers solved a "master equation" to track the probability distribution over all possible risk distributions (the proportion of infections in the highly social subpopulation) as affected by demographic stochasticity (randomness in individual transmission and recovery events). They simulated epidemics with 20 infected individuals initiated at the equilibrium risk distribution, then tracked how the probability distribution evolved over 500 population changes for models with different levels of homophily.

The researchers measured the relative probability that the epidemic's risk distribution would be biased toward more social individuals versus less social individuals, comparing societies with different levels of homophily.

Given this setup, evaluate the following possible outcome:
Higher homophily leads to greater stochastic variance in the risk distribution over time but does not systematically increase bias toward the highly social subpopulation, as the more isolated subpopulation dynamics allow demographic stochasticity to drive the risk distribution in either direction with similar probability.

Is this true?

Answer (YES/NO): NO